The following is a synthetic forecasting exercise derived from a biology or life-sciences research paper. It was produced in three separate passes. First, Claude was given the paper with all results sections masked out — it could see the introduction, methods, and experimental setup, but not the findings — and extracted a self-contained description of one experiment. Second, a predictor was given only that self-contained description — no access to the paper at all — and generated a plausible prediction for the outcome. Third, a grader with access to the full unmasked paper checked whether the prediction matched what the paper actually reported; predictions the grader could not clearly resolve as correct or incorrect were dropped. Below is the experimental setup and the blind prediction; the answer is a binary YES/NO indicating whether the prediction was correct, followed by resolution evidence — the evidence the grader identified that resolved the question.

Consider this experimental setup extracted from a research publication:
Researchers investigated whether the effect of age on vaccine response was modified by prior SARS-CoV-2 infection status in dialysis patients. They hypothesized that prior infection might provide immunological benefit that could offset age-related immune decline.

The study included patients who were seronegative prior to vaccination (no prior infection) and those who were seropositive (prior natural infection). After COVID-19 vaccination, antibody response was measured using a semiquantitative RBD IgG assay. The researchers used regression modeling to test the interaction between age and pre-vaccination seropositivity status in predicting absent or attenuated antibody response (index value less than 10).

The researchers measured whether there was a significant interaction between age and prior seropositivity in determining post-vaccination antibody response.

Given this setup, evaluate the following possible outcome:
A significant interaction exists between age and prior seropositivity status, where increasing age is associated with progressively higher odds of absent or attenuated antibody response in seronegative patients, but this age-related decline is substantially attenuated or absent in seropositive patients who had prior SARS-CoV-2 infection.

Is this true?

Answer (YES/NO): NO